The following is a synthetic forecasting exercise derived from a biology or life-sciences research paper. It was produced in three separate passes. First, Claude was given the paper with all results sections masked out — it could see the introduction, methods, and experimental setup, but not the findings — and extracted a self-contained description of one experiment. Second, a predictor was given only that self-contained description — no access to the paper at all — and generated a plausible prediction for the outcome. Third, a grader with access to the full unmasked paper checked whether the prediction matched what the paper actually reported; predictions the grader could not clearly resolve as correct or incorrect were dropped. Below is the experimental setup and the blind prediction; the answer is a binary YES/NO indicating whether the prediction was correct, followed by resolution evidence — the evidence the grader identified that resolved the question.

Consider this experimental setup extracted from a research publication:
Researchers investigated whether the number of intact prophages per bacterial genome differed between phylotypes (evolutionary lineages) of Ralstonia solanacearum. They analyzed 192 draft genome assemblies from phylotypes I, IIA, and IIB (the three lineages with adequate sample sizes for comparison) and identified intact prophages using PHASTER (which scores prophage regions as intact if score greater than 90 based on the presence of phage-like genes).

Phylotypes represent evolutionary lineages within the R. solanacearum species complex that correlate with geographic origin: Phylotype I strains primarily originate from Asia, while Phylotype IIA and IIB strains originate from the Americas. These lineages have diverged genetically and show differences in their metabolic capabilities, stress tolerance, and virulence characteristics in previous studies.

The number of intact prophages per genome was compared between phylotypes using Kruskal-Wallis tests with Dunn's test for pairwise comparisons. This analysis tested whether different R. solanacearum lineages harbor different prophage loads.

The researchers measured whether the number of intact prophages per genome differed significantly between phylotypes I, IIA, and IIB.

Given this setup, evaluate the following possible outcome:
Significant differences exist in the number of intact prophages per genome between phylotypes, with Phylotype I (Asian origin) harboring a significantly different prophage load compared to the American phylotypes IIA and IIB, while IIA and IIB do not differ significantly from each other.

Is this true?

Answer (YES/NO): NO